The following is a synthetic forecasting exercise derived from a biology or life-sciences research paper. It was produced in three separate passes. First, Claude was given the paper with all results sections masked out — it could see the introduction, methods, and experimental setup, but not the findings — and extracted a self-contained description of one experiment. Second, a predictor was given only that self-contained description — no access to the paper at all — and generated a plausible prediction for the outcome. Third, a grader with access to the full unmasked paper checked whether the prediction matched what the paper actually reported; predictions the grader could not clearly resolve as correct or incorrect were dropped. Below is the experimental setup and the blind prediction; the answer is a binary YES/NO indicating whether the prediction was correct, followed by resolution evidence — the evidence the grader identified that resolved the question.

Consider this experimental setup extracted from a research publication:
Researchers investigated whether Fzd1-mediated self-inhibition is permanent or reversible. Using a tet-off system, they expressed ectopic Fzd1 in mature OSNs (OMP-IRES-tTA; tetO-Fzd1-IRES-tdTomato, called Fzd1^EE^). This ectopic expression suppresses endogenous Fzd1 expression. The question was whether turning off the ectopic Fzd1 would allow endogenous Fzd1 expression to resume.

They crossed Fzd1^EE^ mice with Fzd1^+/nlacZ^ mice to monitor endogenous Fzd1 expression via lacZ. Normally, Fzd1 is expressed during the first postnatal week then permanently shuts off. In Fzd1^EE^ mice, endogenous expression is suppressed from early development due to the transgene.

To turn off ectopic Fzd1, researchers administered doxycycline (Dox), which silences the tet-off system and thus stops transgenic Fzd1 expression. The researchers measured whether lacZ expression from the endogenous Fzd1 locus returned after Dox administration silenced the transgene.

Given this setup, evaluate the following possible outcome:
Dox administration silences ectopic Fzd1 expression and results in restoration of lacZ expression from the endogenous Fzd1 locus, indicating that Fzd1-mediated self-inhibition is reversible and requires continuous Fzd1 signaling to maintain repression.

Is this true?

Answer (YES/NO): NO